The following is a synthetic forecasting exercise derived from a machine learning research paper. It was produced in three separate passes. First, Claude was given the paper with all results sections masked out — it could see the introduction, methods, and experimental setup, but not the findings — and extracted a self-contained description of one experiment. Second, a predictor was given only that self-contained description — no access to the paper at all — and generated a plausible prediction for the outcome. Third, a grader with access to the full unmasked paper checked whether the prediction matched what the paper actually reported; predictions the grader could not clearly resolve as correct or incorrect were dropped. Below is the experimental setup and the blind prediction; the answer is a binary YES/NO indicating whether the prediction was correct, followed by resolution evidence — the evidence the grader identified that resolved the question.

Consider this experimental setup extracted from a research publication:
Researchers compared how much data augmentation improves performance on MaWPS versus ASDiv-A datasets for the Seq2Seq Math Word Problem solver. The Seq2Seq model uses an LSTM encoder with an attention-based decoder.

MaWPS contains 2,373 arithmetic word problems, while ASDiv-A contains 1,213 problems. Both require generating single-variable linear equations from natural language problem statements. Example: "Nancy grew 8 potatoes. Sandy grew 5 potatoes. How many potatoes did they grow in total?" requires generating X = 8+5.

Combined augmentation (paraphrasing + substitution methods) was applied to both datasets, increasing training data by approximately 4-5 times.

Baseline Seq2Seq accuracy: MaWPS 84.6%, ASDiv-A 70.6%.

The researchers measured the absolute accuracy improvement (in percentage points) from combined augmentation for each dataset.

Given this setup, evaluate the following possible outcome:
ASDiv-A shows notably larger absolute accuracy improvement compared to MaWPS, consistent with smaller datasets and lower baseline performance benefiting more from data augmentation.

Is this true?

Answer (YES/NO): NO